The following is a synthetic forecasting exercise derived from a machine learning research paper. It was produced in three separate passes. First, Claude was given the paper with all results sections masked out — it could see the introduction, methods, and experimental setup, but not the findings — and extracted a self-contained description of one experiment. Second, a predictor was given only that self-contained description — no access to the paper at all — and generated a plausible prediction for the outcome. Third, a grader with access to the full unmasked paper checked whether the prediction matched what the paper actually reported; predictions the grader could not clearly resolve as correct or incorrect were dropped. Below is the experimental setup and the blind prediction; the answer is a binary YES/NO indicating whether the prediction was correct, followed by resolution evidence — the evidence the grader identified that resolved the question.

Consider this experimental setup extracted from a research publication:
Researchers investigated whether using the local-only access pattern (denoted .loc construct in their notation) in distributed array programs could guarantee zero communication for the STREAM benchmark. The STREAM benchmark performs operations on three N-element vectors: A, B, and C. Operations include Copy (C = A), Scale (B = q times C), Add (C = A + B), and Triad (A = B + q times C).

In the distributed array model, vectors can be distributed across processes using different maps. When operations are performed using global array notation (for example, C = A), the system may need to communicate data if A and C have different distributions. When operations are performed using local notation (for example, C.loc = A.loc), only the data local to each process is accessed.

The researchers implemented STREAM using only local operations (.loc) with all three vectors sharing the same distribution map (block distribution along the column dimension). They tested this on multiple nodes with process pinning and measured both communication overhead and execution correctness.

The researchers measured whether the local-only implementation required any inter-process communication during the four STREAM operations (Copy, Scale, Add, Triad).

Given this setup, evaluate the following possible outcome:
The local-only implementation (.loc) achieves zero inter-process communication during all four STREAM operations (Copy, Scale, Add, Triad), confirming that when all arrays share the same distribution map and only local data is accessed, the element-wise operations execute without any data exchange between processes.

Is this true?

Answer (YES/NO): YES